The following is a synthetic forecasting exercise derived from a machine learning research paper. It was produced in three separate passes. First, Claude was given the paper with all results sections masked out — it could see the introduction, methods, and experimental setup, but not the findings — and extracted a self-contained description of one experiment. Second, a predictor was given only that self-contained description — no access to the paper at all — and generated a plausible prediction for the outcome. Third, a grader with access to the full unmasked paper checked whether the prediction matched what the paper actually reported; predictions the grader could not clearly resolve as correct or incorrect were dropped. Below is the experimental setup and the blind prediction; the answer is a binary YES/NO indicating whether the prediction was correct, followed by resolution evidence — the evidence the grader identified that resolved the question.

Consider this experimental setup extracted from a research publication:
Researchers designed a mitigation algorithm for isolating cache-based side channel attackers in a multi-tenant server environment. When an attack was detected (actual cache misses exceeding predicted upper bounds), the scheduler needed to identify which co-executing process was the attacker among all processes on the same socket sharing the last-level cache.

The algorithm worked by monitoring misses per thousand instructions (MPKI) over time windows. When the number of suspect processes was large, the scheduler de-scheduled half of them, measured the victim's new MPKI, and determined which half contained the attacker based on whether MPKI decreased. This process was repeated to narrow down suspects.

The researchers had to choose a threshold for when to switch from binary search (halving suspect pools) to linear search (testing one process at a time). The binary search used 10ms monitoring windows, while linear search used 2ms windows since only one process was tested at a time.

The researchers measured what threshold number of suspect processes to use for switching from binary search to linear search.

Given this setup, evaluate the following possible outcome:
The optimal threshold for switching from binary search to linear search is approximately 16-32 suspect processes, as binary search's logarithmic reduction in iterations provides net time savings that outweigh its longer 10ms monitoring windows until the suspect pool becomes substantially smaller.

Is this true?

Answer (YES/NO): NO